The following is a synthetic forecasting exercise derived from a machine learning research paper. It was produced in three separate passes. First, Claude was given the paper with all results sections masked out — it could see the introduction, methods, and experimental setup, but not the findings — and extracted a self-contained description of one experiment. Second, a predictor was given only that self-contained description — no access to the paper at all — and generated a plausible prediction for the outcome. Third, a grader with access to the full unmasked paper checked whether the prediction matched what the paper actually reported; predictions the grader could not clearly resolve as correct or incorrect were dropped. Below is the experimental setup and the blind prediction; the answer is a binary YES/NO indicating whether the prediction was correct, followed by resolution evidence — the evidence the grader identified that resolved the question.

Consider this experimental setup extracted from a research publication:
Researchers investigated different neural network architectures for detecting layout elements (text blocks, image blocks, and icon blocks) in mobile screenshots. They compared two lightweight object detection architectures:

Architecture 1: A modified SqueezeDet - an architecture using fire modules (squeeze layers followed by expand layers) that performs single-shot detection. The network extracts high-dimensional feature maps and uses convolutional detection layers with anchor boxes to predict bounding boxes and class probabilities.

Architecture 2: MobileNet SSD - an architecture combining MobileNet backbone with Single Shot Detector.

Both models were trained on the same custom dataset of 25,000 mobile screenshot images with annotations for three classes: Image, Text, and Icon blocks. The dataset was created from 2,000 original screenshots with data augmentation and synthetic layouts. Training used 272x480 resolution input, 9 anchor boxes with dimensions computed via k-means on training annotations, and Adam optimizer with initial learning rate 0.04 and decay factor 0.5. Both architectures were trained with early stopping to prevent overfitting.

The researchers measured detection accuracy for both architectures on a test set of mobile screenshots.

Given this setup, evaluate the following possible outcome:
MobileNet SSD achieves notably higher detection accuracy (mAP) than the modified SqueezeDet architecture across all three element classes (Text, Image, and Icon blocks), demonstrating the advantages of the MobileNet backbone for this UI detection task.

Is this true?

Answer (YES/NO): NO